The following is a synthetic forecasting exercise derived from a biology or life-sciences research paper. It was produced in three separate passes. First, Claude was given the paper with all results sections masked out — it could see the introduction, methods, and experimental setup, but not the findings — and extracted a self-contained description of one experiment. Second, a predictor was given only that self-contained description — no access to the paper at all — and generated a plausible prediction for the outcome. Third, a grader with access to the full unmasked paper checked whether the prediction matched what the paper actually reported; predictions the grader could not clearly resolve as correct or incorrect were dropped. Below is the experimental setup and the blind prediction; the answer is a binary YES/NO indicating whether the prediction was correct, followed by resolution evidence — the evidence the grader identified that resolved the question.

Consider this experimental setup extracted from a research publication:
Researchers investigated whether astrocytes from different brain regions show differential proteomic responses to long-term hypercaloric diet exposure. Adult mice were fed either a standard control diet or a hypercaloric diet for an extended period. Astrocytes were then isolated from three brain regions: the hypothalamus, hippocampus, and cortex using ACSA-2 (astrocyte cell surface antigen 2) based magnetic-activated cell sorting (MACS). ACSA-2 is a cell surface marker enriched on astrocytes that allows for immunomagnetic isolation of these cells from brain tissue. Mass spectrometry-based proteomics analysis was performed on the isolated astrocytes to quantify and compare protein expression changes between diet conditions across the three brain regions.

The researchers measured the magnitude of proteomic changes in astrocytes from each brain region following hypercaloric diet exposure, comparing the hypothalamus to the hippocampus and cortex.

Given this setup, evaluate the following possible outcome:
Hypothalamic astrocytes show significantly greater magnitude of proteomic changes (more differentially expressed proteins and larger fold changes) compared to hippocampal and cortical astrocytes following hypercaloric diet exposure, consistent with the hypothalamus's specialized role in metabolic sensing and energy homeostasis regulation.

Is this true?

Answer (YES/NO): YES